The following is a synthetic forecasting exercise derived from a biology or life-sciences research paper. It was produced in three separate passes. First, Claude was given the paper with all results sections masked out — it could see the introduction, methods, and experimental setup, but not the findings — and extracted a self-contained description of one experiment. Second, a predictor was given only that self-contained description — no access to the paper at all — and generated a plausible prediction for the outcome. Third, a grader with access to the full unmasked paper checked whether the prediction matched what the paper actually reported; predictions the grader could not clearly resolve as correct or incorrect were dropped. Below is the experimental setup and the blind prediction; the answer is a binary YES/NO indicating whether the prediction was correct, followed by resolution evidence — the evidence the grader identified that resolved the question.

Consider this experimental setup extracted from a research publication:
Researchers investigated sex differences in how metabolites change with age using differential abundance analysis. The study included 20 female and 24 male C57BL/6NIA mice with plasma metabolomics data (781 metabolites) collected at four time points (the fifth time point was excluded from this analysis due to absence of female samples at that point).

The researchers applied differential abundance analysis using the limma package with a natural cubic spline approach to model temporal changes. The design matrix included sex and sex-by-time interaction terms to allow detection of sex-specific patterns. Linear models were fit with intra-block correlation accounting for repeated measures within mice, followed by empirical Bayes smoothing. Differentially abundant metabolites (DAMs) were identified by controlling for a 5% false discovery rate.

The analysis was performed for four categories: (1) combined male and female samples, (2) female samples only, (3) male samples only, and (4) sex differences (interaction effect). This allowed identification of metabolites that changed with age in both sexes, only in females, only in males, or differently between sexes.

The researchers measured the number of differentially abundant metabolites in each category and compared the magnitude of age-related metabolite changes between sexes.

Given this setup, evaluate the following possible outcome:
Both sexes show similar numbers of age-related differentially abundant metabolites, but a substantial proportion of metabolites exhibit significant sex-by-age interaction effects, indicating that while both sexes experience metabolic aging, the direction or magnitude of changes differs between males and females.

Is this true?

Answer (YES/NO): NO